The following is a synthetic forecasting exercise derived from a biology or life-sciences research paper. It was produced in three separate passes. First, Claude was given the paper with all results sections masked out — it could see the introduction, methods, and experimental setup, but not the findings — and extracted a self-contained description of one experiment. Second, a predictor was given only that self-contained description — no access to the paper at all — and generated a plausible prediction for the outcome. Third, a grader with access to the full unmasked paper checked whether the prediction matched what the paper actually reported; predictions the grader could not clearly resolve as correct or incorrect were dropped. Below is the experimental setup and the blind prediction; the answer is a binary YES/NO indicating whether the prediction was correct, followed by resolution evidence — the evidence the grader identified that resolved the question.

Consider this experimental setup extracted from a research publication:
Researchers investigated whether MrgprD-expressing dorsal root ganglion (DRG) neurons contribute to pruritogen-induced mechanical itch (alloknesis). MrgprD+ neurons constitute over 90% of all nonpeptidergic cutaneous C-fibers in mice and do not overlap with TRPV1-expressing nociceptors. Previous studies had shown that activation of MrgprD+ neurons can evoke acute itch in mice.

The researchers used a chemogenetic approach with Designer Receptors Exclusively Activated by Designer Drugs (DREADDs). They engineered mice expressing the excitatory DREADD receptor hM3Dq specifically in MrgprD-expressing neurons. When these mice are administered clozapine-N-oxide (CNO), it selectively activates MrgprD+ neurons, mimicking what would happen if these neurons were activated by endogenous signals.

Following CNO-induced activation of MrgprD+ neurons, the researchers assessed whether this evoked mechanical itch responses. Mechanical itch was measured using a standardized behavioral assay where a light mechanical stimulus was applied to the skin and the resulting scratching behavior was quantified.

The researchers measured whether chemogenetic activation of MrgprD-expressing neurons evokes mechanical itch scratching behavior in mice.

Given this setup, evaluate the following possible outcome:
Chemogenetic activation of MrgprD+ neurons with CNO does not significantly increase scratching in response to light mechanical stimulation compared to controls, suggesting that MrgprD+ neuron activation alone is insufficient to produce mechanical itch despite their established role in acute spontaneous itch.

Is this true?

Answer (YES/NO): YES